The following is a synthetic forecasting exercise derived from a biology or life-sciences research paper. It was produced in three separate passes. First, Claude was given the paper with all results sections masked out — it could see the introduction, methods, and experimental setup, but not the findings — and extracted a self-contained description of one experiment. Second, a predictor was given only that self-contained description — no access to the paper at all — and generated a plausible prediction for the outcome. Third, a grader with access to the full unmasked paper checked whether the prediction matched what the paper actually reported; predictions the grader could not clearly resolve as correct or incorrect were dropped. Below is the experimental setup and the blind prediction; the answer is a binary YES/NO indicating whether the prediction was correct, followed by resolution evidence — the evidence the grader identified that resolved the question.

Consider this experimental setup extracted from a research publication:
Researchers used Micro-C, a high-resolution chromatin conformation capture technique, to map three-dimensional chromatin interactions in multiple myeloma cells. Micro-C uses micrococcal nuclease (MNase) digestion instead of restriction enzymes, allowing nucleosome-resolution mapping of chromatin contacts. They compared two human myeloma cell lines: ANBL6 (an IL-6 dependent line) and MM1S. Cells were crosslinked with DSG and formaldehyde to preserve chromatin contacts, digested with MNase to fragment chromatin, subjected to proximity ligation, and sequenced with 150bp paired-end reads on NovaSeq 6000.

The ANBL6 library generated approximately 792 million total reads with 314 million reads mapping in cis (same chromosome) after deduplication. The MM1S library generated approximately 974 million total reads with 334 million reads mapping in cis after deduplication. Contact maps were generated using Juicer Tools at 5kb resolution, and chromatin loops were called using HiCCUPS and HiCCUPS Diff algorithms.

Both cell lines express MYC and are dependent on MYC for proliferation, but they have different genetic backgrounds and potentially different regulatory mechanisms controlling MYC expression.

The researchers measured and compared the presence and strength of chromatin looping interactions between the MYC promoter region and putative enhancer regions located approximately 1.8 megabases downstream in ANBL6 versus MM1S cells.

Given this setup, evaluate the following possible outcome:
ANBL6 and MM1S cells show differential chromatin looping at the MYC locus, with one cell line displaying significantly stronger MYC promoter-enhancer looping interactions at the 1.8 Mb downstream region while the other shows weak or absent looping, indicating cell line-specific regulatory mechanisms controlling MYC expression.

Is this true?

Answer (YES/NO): YES